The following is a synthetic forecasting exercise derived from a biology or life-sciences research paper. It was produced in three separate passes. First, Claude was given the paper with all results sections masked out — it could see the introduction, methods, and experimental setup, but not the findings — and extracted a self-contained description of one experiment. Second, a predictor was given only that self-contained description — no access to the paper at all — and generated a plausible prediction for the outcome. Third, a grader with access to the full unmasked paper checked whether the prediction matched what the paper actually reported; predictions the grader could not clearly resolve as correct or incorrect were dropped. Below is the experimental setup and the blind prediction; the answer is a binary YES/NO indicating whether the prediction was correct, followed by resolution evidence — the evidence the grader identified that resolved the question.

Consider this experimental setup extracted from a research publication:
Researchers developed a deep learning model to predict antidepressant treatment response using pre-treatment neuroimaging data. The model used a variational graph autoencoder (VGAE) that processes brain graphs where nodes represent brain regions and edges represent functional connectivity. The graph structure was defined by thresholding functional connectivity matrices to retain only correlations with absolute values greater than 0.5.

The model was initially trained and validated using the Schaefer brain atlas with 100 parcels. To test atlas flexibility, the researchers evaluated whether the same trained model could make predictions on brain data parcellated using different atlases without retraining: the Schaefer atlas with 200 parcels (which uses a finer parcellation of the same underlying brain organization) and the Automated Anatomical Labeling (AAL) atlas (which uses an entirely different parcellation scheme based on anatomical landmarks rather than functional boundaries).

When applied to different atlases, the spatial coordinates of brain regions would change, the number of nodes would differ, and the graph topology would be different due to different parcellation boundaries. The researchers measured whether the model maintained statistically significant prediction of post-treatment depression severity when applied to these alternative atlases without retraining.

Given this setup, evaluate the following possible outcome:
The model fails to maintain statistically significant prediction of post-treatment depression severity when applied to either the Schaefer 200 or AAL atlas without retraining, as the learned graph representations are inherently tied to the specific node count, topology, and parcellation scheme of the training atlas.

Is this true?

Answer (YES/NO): NO